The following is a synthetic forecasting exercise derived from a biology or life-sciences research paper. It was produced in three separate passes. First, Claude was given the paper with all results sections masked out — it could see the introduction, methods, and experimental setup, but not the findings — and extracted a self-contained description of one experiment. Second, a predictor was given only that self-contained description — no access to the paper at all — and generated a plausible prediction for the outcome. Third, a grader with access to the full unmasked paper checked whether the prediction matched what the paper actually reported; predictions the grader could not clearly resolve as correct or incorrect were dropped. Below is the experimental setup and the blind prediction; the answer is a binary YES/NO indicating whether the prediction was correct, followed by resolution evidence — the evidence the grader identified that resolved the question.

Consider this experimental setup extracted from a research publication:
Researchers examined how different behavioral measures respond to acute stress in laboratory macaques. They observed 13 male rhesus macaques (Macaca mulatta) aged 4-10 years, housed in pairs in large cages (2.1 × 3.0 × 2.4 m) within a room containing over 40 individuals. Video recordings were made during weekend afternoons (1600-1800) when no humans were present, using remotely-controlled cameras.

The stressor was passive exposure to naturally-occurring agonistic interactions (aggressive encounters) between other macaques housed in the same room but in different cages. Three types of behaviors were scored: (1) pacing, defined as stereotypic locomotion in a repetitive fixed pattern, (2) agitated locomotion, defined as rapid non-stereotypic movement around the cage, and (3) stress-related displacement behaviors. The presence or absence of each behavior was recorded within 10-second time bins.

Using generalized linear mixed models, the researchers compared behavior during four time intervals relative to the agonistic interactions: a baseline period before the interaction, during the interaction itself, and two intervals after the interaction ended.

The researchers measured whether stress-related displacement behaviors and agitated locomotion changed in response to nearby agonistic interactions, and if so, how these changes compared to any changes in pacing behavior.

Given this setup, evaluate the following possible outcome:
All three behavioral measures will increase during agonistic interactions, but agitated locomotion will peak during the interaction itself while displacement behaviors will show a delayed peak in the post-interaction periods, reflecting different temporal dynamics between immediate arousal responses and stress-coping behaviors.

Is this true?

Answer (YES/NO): NO